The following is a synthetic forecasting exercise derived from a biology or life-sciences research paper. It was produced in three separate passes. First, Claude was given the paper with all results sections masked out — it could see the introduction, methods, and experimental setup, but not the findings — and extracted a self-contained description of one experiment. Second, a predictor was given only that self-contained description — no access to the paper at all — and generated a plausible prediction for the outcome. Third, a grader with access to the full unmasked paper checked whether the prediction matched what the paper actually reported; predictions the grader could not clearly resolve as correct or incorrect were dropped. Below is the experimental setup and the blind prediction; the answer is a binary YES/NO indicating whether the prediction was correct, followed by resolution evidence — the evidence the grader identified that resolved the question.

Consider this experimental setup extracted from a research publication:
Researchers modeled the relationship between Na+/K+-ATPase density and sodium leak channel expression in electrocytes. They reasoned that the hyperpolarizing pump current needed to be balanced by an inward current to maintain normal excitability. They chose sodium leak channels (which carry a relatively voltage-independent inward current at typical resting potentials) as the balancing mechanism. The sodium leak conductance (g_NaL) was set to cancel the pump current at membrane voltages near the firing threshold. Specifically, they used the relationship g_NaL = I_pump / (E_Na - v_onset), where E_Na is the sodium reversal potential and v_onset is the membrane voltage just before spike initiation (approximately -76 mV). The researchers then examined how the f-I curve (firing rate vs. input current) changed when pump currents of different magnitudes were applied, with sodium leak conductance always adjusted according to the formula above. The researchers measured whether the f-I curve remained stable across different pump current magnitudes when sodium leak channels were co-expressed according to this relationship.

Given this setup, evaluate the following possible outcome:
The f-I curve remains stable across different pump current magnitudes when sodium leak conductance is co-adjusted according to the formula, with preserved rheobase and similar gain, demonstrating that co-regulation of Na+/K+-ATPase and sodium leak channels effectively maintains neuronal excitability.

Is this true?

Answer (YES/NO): YES